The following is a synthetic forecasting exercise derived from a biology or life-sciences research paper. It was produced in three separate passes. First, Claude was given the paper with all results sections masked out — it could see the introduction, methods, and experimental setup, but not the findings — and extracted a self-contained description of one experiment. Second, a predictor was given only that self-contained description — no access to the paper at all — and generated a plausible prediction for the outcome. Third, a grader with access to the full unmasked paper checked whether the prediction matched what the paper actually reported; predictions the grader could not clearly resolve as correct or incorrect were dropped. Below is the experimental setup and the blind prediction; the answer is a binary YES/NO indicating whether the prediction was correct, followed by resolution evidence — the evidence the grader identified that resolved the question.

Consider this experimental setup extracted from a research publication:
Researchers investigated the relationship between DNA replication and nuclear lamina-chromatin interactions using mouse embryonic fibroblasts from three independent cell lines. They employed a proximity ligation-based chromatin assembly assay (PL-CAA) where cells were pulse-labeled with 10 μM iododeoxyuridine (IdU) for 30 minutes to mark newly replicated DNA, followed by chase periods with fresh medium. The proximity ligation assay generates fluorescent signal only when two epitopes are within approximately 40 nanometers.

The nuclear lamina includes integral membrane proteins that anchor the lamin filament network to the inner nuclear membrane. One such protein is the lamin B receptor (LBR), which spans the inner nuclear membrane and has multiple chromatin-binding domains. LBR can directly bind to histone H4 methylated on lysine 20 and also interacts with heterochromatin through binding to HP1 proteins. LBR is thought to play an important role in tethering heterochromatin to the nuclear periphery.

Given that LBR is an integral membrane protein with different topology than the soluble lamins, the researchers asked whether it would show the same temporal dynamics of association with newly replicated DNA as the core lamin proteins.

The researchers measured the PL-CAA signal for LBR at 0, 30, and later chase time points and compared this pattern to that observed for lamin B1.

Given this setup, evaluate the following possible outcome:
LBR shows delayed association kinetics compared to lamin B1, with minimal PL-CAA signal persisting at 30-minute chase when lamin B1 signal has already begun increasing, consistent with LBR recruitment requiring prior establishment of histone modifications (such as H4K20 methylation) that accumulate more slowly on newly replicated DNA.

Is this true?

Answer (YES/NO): NO